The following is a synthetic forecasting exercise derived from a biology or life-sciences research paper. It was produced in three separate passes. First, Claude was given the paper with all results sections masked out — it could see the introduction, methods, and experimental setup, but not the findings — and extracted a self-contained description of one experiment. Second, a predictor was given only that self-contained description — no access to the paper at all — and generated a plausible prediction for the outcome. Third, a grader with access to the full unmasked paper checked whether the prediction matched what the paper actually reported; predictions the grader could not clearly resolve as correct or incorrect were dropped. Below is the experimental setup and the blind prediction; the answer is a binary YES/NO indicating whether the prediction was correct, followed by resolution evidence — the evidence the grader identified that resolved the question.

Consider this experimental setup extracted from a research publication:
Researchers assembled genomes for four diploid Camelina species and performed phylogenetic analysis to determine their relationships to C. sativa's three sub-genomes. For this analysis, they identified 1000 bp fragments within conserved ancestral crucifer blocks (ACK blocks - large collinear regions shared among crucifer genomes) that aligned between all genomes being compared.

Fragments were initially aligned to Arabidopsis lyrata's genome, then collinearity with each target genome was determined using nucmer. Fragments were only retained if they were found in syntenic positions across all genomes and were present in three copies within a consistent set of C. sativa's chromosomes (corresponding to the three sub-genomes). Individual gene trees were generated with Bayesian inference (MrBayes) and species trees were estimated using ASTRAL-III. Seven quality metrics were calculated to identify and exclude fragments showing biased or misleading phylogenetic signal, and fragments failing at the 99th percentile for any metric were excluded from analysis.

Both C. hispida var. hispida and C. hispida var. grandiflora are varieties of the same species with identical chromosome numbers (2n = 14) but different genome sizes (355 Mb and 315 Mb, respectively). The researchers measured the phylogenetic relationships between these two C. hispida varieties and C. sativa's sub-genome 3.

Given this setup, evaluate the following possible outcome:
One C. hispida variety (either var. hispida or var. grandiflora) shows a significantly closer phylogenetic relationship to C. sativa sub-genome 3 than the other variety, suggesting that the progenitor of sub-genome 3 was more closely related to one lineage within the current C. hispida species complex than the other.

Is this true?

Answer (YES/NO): NO